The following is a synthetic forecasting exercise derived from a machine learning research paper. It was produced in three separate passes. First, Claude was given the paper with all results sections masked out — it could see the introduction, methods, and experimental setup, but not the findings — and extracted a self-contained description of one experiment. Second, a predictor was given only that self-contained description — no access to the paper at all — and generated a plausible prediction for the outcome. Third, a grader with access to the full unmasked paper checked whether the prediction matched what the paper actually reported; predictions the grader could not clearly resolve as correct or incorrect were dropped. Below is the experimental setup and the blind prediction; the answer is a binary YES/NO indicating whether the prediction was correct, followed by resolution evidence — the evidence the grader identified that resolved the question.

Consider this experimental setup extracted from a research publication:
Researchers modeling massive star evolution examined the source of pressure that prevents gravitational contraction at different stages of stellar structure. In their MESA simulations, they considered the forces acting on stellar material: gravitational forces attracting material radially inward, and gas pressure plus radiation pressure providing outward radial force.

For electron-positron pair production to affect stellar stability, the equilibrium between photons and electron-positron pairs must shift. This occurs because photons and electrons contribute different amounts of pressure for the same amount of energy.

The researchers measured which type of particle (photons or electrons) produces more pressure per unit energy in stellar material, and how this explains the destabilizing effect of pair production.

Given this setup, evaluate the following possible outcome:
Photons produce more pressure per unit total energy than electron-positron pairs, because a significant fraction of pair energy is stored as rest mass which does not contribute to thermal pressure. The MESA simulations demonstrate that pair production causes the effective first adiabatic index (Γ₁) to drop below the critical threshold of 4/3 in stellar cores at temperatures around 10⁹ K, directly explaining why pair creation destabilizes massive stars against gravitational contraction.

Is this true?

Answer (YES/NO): NO